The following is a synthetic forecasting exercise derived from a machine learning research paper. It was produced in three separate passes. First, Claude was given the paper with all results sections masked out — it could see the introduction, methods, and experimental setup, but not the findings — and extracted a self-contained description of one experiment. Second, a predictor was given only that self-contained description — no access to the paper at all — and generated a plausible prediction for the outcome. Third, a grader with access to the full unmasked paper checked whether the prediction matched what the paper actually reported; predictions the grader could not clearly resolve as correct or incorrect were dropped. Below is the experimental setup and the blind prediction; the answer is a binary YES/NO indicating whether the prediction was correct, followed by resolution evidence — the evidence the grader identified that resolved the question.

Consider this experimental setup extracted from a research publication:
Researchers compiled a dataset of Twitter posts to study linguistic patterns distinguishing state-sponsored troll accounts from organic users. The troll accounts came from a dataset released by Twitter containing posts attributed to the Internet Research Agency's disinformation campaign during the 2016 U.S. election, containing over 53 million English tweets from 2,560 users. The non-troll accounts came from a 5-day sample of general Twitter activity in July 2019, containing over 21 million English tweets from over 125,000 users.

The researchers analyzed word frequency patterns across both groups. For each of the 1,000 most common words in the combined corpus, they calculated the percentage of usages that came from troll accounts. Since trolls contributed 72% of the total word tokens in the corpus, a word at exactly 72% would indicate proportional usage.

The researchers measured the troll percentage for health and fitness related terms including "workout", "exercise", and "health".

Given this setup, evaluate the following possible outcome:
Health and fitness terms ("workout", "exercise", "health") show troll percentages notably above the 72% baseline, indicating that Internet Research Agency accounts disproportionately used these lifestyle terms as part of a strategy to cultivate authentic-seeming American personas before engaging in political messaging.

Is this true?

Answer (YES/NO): YES